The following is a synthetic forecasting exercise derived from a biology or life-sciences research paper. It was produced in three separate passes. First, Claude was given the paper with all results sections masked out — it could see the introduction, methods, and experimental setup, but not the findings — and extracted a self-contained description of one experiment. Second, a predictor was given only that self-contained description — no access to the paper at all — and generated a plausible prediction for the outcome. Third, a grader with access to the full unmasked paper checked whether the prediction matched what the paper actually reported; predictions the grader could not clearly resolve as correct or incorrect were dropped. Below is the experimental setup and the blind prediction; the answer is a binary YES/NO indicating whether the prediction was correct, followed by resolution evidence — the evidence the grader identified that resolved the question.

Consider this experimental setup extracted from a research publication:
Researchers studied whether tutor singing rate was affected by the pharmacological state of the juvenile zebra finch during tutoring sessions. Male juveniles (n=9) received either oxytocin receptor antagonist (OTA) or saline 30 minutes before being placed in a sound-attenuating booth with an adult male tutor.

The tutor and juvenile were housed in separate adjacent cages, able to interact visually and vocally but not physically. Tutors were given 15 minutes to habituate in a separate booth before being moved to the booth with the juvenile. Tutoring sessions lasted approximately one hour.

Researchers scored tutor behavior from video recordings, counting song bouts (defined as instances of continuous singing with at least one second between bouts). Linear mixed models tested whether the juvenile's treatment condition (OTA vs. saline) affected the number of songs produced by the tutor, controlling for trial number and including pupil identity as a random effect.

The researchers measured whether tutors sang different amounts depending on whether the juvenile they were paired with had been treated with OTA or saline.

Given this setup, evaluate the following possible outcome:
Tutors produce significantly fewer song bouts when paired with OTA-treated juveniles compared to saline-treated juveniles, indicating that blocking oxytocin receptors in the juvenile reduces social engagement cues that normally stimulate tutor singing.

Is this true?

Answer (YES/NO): YES